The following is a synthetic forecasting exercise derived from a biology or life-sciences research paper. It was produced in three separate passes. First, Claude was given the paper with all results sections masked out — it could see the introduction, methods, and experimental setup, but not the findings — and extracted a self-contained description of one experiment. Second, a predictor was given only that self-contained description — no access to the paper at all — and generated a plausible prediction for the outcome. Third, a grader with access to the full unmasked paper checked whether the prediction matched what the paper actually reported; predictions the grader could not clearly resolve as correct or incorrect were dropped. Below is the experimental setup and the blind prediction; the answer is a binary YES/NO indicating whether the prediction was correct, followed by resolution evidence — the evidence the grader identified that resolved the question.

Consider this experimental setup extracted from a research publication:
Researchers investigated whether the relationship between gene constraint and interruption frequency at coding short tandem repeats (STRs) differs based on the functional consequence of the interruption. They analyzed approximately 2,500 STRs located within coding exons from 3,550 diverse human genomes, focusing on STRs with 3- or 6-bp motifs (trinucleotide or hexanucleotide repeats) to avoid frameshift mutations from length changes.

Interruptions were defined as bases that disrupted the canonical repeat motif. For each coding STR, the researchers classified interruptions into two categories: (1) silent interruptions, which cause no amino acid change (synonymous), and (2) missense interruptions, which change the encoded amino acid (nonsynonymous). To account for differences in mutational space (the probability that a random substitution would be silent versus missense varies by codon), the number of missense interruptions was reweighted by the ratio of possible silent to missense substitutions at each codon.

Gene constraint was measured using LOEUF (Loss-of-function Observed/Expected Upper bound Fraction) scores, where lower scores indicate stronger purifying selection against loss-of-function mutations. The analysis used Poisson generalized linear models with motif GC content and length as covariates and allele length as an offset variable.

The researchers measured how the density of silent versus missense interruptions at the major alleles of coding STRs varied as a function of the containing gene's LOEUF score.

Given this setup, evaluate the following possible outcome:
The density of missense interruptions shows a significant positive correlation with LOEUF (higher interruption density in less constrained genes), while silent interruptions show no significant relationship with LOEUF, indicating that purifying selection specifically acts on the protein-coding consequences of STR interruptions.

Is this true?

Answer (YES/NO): NO